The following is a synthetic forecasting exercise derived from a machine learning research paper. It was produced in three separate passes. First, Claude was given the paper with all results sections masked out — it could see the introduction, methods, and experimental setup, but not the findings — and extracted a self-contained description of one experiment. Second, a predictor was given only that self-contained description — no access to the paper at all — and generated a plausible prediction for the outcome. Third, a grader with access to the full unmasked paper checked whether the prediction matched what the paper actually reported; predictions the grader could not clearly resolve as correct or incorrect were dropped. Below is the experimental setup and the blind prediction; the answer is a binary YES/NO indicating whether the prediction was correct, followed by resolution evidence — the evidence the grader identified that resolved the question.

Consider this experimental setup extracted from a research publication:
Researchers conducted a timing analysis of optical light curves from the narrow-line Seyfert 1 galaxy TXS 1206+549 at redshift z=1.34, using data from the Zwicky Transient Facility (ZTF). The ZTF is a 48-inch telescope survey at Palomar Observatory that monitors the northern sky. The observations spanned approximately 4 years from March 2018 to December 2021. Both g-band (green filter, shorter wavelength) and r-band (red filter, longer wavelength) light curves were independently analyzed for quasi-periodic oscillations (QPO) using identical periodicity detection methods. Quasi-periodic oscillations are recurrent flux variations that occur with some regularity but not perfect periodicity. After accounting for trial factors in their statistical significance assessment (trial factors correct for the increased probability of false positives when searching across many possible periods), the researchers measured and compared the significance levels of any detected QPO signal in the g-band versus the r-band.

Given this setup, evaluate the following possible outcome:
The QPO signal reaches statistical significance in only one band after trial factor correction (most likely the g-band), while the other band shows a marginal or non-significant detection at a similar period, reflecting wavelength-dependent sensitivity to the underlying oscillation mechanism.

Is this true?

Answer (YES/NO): YES